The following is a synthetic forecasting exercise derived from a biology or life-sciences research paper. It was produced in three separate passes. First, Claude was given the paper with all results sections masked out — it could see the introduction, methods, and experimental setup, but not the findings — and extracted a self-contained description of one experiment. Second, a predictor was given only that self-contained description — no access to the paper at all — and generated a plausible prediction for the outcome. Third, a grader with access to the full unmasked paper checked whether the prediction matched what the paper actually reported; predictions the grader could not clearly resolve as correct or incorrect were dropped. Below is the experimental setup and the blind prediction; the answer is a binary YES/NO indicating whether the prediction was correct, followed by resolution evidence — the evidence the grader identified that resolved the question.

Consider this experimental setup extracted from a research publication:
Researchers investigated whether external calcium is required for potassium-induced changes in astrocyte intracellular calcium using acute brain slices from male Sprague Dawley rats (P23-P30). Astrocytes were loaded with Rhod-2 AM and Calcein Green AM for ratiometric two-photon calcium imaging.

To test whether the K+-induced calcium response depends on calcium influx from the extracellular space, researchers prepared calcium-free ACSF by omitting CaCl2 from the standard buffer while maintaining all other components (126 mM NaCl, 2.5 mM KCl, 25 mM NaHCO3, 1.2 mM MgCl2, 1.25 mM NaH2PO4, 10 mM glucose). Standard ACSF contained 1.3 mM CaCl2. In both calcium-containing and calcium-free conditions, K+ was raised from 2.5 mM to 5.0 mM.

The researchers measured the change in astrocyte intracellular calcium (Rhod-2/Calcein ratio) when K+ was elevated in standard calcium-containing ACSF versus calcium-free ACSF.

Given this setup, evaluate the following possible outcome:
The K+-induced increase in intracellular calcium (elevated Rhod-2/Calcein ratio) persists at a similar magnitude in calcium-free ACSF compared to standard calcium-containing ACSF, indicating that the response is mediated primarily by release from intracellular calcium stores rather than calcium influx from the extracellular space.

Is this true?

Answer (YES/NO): NO